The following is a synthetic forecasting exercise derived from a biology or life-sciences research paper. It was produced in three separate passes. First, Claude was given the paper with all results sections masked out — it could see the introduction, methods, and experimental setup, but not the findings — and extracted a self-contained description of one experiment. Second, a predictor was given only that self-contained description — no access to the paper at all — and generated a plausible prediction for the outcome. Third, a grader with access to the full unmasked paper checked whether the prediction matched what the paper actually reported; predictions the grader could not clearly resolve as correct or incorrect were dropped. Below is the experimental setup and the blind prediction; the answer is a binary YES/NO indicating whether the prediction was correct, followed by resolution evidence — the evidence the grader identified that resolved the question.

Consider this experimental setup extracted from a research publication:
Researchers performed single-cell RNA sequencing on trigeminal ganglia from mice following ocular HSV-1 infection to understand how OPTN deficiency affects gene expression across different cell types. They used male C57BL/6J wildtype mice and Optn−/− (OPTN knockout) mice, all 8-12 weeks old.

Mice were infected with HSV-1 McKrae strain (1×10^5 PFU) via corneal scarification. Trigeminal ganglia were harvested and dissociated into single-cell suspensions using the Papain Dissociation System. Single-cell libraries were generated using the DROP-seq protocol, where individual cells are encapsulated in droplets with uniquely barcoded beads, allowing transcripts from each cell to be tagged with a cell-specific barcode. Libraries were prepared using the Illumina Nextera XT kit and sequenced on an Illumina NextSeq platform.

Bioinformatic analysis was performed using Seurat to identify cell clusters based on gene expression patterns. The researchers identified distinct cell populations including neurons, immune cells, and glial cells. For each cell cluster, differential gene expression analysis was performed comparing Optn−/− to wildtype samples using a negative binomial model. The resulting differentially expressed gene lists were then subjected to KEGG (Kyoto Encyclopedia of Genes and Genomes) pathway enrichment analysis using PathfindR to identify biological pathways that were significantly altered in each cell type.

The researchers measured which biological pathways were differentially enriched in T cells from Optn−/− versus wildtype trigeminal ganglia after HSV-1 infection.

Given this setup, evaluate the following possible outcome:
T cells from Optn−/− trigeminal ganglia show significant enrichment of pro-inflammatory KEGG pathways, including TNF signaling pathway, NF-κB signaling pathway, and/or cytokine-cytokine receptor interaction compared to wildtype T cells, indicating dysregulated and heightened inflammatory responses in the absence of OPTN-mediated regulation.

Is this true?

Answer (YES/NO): YES